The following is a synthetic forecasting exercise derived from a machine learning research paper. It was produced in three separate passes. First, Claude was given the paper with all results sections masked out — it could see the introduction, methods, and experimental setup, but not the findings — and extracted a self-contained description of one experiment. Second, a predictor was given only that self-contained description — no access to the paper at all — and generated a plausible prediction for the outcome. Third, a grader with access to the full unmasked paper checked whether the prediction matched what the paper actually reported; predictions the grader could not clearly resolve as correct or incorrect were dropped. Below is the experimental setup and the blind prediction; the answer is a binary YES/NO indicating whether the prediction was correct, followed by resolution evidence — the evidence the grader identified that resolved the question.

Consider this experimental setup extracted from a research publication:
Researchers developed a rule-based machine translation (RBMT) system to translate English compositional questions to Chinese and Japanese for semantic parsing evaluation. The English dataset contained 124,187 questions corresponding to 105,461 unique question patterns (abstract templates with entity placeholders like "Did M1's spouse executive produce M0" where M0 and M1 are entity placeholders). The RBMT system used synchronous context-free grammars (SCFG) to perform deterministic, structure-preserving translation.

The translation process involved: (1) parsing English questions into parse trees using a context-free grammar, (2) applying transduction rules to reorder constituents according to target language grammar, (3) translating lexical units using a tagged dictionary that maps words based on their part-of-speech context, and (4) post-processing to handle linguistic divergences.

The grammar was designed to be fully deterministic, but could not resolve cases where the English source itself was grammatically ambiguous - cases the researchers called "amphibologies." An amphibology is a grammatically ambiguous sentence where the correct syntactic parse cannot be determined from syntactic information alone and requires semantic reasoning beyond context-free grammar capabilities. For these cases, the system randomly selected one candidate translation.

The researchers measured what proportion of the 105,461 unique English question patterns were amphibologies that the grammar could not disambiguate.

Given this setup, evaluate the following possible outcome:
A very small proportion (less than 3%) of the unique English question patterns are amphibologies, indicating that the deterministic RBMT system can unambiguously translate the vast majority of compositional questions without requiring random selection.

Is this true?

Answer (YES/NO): YES